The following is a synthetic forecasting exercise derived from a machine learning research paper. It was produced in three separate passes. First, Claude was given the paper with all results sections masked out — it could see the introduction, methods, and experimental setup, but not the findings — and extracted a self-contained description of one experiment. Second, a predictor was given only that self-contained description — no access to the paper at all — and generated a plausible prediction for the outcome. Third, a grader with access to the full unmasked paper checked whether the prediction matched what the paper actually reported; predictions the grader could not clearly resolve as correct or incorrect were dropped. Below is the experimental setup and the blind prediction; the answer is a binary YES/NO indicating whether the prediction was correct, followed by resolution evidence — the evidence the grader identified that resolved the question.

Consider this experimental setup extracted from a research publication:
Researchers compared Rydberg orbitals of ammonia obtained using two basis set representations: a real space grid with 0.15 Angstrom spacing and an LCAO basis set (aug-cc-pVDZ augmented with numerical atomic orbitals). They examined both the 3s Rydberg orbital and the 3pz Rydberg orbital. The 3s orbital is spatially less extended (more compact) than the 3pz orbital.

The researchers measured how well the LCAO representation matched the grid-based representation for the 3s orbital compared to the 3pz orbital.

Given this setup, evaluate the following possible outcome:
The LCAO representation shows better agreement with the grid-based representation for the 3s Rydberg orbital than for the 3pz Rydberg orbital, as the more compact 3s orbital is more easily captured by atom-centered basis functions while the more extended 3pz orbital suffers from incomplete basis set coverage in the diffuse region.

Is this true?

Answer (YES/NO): YES